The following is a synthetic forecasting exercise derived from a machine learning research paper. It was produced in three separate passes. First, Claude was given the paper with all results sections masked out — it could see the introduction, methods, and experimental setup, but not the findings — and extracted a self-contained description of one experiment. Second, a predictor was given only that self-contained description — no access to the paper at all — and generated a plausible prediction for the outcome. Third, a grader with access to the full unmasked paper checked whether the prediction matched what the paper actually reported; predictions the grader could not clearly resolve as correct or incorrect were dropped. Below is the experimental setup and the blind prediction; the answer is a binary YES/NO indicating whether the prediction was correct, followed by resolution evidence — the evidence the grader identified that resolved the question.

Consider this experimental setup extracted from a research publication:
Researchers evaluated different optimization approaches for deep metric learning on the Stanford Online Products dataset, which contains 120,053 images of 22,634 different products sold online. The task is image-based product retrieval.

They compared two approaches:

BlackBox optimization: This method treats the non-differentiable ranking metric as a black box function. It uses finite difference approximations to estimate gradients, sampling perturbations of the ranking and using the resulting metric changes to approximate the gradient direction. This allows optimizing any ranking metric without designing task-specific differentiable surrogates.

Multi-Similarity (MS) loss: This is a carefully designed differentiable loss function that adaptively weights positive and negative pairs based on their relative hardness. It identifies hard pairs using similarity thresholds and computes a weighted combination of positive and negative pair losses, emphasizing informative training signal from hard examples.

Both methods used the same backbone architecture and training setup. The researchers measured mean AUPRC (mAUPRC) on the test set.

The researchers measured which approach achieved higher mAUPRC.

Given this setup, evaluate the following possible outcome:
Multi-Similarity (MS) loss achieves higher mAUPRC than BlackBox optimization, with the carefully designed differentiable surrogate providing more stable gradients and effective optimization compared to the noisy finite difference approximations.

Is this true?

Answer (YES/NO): YES